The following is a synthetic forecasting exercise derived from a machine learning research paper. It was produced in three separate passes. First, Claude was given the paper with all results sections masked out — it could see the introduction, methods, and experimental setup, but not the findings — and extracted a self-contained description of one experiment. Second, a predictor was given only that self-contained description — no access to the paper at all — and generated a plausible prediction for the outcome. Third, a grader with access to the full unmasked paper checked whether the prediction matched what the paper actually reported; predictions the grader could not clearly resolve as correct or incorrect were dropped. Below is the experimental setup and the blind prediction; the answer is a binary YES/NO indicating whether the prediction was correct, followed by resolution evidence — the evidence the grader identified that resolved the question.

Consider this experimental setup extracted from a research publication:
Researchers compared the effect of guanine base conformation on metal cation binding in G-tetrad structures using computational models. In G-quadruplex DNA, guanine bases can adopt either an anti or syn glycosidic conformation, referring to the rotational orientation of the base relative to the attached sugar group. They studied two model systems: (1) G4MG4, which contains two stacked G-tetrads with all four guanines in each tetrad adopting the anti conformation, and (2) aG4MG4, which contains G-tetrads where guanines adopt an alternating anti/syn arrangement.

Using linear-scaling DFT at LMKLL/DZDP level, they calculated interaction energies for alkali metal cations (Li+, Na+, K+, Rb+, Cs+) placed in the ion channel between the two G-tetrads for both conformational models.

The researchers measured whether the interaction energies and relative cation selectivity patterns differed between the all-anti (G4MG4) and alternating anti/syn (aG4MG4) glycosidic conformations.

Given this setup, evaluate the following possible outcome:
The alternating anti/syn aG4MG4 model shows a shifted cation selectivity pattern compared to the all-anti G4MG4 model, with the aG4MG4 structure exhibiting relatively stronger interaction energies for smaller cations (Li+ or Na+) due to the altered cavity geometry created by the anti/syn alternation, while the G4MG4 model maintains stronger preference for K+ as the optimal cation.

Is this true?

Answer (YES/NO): NO